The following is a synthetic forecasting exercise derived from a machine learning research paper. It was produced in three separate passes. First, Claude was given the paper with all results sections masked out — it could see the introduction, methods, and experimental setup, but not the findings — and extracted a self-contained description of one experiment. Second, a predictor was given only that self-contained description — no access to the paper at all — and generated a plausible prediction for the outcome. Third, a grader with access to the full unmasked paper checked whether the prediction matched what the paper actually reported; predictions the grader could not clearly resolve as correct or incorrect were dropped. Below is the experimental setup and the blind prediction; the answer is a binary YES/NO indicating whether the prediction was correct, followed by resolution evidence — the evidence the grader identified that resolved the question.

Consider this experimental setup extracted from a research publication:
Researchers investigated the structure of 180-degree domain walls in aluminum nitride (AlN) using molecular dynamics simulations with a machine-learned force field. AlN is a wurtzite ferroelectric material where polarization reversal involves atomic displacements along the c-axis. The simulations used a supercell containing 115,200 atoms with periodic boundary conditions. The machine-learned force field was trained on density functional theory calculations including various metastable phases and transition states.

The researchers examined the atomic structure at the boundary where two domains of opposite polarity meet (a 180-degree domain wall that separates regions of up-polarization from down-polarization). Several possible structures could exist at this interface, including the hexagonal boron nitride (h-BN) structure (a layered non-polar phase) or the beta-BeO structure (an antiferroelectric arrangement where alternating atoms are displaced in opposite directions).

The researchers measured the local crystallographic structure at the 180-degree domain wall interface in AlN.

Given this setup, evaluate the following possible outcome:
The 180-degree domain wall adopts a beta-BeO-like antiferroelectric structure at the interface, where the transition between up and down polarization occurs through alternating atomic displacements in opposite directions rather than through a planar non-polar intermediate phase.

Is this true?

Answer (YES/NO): YES